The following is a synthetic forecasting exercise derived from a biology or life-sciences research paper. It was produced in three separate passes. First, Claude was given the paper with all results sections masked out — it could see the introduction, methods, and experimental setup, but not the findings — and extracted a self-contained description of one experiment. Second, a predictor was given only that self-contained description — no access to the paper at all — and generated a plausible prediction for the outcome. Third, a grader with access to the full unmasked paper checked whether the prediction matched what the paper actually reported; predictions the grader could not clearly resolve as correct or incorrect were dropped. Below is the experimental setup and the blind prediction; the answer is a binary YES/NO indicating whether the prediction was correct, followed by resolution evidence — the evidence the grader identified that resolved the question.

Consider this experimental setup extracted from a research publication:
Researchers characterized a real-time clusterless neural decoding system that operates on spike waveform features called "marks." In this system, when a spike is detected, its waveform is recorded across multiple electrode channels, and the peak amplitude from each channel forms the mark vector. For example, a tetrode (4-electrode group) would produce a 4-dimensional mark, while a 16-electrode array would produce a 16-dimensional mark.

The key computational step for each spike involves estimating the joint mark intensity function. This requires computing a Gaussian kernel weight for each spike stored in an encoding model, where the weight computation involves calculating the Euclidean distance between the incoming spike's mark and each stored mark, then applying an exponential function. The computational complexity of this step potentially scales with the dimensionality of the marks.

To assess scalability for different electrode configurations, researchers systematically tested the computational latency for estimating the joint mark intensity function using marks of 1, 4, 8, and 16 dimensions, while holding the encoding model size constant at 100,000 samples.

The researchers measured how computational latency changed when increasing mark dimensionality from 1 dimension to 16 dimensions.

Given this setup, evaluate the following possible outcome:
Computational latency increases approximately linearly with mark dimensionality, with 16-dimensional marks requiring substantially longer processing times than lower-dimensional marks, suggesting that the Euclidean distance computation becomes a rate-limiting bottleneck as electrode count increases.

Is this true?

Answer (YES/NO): NO